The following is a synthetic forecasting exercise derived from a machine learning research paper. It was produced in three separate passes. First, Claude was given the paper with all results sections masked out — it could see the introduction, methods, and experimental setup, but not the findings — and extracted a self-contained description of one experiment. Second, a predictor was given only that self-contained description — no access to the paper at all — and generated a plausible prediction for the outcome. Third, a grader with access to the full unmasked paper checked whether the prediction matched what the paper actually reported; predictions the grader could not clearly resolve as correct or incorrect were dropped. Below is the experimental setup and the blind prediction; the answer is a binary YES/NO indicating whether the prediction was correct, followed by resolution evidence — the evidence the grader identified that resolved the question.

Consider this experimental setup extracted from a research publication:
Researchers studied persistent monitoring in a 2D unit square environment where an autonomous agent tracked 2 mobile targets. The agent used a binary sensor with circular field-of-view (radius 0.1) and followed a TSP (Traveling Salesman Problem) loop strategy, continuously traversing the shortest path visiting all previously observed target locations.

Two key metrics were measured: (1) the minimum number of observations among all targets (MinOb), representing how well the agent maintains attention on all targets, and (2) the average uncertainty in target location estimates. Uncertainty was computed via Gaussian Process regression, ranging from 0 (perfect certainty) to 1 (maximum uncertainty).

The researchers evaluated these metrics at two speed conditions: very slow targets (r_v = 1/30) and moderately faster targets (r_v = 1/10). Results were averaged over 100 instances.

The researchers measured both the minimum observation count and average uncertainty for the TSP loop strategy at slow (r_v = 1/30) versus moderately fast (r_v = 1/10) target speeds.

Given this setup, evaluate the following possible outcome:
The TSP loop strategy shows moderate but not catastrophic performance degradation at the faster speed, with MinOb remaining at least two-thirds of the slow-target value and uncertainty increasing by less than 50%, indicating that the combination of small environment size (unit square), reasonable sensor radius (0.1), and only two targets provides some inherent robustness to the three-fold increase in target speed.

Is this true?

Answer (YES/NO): NO